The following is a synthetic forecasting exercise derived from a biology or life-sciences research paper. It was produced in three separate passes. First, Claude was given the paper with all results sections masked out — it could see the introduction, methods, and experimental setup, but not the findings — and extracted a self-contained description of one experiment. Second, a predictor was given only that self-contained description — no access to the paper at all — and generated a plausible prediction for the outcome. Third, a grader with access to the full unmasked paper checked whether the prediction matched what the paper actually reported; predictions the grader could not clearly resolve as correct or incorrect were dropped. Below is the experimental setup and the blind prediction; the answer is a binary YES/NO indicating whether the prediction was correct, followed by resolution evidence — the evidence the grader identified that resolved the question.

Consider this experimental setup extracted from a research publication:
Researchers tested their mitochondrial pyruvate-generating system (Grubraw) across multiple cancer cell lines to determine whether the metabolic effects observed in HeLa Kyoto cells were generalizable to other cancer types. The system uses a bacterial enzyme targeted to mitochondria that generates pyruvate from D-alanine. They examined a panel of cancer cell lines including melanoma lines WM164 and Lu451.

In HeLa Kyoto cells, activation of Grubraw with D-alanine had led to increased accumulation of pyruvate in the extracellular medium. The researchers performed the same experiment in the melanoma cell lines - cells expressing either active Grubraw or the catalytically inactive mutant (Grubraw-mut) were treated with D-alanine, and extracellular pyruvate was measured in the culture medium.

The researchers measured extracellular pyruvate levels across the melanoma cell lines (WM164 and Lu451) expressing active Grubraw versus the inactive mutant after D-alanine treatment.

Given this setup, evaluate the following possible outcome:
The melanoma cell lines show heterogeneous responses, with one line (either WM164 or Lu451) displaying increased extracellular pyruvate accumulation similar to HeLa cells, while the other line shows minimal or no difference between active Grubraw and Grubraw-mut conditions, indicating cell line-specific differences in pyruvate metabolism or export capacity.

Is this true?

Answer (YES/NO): NO